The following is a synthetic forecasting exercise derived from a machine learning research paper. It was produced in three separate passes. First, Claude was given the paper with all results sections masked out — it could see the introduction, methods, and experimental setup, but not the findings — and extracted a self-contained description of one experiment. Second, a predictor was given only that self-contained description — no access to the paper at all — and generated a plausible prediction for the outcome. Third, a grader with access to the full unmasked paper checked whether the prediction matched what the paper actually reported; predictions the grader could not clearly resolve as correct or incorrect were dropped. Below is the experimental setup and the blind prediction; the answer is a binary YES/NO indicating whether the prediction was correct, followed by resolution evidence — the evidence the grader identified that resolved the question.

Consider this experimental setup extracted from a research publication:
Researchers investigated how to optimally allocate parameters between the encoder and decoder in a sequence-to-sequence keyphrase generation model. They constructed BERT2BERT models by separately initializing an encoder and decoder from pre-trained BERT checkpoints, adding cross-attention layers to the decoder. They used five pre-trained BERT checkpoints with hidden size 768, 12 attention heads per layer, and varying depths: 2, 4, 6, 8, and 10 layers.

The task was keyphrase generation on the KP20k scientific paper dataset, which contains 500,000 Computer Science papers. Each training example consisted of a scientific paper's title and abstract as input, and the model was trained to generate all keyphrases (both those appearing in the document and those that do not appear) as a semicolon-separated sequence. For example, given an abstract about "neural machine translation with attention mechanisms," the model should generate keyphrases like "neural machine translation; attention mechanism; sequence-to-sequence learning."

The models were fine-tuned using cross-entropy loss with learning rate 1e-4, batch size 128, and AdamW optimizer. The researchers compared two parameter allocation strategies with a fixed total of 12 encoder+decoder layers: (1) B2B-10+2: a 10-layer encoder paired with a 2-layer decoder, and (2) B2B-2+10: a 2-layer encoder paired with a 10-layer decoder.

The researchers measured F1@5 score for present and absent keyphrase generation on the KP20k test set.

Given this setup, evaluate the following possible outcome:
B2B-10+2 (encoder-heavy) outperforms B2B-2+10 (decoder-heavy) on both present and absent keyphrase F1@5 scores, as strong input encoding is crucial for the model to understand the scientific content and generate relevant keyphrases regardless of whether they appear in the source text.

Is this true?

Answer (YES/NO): YES